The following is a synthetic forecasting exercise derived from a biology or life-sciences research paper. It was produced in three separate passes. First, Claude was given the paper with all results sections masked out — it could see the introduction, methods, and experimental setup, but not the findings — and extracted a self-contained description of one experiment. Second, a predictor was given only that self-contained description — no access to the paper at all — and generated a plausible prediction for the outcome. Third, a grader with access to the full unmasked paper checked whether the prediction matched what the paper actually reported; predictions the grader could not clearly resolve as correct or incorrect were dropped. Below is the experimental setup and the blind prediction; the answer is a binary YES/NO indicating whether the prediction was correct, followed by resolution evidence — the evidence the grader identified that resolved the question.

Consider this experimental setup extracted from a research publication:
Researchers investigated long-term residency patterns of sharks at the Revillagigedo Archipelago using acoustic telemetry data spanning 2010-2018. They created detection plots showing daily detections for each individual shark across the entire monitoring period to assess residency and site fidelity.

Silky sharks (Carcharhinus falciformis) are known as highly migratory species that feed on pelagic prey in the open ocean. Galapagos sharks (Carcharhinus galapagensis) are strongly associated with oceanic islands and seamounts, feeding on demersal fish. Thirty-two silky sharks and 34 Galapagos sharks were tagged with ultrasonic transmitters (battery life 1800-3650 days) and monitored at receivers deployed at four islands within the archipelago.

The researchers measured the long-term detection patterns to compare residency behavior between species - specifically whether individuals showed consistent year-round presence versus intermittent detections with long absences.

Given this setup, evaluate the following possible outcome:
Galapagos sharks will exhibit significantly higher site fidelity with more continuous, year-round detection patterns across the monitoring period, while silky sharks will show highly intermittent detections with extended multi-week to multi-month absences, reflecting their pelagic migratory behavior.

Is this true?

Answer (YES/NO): NO